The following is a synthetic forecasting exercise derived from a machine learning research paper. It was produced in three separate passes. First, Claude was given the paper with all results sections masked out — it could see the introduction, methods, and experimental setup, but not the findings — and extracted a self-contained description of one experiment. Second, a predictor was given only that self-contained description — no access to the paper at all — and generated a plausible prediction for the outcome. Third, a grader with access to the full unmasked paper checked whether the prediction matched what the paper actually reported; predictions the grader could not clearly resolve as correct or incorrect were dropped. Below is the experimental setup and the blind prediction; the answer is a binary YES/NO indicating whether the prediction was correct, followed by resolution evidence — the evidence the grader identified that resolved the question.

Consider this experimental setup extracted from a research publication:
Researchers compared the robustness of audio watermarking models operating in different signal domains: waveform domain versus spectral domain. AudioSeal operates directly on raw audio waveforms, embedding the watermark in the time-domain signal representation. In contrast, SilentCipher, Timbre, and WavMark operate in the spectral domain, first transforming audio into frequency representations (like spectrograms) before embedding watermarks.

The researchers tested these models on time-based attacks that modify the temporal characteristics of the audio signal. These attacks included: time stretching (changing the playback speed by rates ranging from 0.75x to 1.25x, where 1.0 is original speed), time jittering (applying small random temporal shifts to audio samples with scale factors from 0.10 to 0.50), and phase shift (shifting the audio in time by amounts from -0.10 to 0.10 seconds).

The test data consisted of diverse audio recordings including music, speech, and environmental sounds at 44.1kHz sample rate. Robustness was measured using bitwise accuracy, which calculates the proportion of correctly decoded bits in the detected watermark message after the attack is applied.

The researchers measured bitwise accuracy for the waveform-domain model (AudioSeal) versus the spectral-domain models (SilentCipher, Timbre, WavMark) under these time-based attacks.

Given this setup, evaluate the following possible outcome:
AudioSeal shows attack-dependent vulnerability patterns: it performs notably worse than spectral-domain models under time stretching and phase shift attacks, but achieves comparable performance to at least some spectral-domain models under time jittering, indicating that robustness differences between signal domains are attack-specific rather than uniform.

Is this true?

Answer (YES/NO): NO